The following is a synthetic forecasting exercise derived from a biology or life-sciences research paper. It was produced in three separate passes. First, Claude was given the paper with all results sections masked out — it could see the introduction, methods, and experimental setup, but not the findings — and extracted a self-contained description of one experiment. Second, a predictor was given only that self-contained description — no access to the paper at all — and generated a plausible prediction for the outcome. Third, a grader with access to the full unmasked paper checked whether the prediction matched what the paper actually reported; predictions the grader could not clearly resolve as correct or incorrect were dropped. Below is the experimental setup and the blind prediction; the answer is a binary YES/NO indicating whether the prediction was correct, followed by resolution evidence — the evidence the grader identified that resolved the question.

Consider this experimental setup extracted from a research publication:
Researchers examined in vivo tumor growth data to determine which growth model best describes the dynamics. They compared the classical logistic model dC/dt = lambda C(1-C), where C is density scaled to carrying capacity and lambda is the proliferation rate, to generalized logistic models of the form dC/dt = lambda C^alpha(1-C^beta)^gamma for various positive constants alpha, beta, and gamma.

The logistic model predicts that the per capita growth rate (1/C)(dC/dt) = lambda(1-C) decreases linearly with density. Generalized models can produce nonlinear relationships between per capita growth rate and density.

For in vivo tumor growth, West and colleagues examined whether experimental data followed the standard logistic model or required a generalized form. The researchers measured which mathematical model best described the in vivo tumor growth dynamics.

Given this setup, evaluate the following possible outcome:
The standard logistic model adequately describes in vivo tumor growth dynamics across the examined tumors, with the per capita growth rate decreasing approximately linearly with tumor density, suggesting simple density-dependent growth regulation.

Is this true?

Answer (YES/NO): NO